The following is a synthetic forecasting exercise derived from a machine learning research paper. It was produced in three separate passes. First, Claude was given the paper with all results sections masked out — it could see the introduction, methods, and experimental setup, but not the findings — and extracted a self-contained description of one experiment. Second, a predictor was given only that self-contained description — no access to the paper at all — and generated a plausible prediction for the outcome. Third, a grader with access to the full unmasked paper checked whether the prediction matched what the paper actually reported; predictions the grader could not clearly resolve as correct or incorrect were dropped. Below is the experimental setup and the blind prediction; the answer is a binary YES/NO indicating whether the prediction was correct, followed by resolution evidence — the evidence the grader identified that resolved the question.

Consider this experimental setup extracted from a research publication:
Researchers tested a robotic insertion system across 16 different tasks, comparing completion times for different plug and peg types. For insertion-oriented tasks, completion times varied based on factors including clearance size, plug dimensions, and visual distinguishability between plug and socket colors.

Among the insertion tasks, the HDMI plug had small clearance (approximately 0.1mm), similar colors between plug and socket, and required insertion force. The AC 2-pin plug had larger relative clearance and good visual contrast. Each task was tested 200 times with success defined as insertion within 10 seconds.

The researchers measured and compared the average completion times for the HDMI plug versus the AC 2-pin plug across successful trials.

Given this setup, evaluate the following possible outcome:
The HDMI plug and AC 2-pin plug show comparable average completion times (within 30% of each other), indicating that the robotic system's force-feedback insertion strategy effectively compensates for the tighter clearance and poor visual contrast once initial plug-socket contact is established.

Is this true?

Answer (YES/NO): NO